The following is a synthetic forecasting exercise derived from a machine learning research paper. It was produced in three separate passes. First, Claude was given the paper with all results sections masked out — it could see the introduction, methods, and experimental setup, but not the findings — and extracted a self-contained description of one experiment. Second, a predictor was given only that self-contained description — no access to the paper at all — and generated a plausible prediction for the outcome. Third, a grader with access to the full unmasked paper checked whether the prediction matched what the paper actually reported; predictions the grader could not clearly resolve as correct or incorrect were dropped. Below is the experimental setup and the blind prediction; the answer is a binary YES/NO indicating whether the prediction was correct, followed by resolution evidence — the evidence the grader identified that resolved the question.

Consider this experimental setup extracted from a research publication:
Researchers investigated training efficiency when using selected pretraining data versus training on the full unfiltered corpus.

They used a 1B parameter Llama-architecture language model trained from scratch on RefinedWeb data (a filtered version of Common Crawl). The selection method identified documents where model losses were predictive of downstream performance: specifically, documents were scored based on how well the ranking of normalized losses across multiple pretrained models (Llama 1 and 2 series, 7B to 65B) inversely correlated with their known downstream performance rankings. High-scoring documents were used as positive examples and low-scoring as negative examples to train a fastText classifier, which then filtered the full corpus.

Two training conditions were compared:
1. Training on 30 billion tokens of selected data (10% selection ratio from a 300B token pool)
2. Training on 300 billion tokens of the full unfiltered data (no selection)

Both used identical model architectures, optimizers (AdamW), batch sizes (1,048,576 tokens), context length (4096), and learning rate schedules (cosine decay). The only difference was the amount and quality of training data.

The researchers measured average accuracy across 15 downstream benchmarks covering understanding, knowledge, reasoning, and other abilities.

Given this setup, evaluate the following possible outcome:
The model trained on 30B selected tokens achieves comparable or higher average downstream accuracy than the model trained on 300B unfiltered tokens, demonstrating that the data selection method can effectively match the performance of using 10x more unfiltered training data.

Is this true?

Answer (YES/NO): YES